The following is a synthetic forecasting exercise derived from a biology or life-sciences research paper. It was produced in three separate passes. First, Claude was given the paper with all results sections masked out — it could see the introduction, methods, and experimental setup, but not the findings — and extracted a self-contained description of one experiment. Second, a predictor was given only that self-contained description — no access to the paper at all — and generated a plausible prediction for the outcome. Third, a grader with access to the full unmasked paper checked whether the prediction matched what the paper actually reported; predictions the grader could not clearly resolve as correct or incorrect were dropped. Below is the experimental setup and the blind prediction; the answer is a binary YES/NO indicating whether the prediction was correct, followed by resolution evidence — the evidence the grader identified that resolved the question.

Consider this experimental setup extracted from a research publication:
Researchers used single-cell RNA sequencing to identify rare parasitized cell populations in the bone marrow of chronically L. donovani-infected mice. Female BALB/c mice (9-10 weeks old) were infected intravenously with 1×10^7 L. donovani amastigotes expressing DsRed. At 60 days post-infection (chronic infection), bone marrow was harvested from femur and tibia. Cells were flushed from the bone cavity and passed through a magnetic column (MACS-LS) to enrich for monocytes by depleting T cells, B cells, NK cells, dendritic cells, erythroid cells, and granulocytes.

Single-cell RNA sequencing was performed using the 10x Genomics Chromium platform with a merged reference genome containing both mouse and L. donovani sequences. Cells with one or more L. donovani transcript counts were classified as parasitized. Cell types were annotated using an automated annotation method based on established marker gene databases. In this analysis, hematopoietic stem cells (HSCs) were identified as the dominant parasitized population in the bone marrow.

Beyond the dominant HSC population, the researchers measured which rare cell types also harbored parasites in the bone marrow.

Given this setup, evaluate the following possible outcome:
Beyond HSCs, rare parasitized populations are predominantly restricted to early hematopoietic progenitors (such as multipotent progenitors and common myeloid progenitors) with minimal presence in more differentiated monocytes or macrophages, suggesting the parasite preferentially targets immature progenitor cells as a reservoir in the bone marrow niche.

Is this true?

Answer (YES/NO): NO